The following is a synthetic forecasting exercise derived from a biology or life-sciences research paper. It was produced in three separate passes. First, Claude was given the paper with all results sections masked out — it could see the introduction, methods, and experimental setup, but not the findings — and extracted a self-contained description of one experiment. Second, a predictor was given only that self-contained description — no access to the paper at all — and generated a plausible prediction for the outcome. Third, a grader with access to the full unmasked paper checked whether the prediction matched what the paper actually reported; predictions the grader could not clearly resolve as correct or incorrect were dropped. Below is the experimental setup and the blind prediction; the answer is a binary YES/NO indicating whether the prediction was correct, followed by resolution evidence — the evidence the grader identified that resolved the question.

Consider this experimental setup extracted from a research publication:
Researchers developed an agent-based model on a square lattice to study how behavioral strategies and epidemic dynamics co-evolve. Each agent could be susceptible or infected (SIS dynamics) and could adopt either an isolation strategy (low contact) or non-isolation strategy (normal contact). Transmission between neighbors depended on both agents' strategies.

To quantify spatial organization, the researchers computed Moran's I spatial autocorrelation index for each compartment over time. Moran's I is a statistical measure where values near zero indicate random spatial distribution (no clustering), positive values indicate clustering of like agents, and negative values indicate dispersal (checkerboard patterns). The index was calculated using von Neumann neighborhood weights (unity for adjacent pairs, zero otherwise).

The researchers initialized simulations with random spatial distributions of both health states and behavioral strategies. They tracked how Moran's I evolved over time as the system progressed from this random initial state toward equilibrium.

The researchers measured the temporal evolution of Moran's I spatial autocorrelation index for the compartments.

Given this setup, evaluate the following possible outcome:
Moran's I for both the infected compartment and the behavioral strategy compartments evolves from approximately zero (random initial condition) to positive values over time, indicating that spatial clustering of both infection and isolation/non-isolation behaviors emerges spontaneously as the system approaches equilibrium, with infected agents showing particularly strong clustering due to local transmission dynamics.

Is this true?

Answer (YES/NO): NO